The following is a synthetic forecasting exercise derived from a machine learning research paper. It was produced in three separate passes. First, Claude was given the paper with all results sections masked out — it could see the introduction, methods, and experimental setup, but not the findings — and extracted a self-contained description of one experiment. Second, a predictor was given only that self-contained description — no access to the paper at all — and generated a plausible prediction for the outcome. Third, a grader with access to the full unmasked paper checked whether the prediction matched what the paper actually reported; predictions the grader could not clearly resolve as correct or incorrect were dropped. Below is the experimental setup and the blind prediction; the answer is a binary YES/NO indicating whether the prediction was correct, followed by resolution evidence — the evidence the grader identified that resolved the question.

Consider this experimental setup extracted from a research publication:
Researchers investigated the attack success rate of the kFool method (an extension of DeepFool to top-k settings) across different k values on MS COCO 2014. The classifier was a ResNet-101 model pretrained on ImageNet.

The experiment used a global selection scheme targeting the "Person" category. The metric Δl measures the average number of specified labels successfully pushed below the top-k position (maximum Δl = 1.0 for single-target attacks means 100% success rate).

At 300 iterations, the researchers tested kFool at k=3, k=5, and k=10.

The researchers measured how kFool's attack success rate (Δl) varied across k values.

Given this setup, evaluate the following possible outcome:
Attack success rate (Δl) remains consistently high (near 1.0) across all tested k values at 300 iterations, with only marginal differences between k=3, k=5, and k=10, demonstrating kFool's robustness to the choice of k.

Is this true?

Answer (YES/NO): NO